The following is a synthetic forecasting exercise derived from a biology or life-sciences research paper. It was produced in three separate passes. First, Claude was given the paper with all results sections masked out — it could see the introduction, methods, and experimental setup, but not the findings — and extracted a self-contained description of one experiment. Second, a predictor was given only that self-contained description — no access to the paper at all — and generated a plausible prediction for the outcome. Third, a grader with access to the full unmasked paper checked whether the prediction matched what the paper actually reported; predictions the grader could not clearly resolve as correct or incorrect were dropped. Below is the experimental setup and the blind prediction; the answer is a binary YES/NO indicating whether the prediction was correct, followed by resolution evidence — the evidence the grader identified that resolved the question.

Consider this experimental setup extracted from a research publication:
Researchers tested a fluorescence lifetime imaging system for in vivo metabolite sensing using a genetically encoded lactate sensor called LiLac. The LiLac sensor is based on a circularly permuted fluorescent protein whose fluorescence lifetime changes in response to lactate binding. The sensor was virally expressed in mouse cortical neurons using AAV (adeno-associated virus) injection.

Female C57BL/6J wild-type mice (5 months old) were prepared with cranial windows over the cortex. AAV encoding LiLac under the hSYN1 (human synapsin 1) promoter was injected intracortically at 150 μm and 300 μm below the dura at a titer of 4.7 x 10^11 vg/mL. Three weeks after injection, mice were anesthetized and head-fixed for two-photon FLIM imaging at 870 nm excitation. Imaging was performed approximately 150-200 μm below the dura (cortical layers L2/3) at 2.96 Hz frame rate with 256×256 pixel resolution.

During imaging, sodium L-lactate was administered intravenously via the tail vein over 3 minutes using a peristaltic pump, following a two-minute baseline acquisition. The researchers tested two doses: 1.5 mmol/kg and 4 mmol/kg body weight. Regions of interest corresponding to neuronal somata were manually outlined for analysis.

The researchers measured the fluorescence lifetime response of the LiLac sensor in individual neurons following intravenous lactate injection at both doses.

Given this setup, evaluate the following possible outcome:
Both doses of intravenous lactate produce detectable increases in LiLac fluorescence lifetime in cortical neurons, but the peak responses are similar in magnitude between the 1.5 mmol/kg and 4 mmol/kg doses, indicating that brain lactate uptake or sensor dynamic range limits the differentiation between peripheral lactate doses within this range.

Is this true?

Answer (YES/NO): NO